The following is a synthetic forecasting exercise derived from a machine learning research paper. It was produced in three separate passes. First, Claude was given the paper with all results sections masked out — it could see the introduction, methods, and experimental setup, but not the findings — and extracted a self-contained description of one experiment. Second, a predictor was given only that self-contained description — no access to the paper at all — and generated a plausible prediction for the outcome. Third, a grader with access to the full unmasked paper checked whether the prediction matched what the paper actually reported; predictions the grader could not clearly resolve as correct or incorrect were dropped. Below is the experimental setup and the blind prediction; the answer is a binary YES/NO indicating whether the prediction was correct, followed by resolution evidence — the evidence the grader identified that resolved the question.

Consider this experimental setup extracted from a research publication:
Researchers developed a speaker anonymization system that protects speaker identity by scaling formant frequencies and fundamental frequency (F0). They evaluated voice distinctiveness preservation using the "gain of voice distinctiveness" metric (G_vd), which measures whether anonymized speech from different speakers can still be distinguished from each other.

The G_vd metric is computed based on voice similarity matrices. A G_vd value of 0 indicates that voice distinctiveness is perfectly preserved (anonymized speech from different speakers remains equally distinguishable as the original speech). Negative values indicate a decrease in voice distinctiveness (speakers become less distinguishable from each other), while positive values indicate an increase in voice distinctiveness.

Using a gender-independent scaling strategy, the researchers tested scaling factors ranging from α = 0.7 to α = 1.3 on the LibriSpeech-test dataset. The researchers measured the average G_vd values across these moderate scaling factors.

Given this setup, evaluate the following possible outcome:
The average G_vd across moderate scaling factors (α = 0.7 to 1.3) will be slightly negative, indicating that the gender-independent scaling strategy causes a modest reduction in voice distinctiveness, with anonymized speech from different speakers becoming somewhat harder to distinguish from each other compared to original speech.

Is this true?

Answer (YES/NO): NO